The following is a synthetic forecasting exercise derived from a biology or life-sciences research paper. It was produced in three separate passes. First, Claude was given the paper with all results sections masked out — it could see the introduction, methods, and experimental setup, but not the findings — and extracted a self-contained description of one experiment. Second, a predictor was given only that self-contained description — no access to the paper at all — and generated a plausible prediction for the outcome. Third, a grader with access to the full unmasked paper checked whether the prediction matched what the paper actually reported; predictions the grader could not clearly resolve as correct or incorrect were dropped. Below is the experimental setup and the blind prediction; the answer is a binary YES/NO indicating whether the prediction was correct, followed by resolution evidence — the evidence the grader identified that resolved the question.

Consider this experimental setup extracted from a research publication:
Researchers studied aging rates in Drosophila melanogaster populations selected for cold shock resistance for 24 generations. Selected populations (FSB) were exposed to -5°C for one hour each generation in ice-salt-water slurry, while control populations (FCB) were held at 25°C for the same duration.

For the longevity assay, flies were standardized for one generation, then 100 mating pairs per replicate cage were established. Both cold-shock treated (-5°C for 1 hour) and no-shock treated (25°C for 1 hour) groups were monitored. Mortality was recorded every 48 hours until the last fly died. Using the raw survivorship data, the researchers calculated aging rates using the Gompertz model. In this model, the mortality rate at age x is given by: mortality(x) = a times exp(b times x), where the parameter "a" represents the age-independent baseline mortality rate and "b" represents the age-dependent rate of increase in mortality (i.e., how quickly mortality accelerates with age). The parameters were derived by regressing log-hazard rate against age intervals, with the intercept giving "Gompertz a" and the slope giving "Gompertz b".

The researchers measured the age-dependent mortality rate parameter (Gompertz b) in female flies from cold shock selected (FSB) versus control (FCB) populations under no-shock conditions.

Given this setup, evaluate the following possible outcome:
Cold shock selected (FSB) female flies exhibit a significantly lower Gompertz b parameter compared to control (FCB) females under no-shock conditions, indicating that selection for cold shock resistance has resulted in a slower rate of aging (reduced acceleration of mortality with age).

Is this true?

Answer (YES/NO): NO